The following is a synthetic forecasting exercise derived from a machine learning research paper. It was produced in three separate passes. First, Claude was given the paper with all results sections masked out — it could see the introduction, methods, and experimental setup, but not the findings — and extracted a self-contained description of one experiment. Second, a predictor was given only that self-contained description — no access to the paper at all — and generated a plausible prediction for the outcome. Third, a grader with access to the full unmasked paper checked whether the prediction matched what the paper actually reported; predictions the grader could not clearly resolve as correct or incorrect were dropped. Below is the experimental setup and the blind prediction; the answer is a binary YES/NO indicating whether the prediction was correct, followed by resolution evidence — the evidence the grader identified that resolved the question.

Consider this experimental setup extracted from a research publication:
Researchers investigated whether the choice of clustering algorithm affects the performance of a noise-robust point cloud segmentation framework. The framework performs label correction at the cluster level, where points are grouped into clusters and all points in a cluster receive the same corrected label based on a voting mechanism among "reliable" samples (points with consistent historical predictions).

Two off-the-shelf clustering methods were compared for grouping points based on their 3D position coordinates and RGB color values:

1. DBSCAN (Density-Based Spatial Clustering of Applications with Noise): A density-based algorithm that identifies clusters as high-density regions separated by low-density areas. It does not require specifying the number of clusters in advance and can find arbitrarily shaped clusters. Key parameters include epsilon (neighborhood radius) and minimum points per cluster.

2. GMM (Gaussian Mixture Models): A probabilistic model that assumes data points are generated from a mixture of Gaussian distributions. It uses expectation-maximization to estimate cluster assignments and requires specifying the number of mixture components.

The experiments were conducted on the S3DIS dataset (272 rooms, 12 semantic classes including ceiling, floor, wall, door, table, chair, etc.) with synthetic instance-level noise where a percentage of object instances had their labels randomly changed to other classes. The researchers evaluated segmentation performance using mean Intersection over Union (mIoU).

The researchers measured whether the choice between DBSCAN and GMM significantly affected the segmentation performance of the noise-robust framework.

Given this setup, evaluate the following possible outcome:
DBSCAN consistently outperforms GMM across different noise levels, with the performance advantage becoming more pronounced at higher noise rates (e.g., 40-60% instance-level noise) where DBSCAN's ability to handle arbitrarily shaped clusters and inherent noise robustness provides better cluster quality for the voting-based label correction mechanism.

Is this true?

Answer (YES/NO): NO